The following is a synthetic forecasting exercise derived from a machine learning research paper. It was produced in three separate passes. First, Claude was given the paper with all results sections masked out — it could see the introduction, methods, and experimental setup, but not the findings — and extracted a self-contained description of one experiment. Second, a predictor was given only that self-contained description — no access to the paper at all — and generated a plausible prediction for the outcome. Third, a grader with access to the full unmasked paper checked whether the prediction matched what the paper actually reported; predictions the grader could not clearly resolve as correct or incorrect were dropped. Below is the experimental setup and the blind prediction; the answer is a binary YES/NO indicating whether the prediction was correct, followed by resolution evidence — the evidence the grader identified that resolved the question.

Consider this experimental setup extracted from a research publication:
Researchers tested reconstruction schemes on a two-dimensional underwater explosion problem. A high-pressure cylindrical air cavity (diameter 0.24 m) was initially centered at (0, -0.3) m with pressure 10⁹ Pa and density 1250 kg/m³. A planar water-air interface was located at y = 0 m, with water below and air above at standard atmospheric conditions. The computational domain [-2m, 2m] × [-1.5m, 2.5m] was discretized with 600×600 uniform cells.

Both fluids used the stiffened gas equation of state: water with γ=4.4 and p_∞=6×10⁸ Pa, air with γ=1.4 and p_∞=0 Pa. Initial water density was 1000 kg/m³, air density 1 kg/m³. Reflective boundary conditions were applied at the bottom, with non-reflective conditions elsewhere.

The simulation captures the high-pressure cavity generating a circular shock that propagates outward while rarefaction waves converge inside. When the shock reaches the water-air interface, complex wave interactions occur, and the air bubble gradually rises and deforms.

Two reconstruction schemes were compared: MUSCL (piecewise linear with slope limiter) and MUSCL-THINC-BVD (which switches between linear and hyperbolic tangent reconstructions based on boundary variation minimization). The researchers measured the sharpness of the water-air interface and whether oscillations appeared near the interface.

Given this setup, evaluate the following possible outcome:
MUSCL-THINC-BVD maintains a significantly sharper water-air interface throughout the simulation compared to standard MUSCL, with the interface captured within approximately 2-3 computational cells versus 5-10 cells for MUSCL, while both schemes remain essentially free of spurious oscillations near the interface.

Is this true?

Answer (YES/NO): NO